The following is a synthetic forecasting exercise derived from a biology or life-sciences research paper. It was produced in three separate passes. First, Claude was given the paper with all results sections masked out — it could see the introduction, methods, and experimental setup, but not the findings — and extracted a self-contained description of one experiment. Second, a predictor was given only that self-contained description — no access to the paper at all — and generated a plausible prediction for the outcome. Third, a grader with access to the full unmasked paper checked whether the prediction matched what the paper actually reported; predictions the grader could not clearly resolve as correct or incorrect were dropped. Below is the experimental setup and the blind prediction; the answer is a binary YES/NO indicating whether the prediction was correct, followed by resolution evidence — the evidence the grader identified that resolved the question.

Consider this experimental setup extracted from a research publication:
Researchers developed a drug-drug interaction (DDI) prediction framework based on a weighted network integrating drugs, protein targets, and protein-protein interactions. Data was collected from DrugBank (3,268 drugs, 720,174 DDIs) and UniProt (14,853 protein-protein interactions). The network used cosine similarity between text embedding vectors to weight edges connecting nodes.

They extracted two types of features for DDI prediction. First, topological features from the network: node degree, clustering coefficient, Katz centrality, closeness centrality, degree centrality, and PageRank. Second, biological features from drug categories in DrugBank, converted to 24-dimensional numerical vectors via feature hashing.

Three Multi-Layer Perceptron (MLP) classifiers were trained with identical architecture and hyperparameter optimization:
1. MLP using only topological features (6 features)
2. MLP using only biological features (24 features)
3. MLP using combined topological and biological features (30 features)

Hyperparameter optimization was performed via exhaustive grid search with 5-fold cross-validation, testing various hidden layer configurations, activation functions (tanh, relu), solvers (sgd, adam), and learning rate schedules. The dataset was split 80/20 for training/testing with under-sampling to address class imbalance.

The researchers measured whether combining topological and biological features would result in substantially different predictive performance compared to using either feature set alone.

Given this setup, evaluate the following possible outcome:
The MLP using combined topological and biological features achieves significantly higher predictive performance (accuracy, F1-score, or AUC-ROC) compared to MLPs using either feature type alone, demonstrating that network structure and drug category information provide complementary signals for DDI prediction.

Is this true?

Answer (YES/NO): NO